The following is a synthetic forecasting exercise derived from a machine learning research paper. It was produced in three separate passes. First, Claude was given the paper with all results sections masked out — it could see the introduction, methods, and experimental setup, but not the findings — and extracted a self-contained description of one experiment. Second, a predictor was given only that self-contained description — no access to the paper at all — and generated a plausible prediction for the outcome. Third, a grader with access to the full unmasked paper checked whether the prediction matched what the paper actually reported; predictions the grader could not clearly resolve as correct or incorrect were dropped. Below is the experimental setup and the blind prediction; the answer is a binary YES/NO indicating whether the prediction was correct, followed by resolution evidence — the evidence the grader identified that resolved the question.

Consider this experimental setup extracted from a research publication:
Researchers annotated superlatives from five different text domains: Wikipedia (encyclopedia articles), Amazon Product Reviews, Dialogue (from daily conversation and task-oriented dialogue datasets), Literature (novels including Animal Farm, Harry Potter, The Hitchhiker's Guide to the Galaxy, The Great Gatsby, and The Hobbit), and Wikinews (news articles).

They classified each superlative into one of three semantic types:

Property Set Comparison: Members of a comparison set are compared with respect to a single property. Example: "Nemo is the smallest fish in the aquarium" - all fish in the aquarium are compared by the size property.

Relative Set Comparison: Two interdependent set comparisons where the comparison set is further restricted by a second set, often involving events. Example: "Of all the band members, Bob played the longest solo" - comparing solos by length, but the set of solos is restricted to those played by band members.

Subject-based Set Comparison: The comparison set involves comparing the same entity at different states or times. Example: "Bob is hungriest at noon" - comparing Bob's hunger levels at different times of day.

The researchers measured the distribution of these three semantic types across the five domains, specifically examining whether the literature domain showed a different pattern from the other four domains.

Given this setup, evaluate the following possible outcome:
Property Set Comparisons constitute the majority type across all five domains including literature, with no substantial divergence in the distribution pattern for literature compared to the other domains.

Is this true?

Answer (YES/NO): NO